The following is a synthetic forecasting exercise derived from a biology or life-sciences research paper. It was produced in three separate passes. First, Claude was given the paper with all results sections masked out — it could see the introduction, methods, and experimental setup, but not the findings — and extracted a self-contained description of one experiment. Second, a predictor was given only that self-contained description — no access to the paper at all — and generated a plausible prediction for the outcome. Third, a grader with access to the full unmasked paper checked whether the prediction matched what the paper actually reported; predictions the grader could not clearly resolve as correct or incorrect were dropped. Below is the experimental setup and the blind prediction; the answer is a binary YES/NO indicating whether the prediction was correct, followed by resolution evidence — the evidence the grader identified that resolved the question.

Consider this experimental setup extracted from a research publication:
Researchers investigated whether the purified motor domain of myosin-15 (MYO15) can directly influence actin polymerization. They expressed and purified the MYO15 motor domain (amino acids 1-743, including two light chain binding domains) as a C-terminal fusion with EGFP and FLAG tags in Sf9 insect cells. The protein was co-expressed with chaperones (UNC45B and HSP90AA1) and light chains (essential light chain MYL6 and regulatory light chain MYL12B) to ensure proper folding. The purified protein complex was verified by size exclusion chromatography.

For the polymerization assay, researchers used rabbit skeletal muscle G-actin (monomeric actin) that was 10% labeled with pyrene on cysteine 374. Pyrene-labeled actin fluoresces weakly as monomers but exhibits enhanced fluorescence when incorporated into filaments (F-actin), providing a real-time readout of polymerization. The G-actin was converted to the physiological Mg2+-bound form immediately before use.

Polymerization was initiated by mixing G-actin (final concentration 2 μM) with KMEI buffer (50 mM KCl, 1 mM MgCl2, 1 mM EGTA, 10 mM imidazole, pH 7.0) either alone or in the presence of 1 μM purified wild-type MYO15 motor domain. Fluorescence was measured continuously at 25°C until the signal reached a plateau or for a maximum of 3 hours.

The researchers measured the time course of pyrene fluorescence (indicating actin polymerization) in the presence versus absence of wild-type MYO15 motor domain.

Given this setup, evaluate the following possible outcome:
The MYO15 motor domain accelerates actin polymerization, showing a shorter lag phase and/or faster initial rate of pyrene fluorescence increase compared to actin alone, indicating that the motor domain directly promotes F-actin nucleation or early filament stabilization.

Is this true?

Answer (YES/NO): NO